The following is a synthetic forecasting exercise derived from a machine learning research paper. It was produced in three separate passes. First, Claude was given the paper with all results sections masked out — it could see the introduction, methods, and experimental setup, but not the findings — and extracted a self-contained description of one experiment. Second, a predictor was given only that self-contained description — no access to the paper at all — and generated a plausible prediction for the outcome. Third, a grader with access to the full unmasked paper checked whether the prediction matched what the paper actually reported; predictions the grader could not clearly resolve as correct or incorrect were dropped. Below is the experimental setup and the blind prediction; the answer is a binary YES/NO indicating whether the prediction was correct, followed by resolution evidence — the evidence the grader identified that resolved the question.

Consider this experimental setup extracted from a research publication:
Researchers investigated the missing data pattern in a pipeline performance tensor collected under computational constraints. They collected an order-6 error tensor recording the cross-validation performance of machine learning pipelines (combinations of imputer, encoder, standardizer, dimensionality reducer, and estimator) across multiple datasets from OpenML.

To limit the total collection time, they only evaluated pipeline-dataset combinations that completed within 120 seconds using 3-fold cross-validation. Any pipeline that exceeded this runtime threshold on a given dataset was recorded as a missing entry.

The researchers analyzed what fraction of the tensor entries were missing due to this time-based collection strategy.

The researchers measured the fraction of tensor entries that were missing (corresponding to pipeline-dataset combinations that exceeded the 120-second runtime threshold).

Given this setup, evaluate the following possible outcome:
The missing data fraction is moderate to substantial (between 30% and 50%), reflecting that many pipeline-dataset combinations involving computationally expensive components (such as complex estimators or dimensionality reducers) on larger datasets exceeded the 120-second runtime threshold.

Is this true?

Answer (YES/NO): NO